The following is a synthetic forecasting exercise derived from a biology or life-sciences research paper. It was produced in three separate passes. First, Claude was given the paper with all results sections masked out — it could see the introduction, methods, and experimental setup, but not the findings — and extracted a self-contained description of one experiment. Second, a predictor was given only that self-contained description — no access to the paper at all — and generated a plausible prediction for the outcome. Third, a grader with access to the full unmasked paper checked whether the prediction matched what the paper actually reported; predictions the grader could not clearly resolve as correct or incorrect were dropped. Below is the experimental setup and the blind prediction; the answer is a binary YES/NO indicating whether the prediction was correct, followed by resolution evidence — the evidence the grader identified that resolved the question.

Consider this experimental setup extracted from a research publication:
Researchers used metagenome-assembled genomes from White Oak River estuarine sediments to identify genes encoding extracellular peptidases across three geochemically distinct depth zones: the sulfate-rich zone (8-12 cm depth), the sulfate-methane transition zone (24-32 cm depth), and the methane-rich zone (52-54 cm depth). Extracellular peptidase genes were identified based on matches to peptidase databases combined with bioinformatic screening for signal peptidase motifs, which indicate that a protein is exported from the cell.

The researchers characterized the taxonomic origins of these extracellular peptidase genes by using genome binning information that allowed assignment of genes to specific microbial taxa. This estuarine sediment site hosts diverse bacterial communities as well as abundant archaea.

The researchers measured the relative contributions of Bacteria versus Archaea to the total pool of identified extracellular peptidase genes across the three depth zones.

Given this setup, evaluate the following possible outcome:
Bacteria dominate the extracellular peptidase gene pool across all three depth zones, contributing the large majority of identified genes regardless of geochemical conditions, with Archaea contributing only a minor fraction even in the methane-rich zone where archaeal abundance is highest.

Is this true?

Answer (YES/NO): NO